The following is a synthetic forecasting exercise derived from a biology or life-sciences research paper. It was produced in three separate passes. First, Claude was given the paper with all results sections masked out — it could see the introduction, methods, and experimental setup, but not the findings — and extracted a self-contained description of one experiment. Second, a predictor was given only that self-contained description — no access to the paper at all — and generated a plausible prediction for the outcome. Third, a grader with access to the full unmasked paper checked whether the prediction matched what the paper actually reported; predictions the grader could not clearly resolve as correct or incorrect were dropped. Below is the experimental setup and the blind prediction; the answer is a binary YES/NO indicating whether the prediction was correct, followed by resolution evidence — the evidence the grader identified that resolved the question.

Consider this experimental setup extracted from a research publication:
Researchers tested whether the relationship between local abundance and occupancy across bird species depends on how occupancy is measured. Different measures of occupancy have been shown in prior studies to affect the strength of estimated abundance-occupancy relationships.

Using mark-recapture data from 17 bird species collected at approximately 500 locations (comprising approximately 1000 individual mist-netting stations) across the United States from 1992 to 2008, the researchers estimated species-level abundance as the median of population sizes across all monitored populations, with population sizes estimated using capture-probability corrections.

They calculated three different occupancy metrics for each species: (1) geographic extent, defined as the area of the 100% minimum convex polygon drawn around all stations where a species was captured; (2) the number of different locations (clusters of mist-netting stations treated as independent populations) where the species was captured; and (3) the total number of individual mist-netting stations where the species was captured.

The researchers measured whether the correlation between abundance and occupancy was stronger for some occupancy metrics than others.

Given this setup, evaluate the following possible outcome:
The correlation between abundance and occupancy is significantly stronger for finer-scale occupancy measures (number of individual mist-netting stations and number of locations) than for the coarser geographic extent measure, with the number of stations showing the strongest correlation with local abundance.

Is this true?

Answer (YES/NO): NO